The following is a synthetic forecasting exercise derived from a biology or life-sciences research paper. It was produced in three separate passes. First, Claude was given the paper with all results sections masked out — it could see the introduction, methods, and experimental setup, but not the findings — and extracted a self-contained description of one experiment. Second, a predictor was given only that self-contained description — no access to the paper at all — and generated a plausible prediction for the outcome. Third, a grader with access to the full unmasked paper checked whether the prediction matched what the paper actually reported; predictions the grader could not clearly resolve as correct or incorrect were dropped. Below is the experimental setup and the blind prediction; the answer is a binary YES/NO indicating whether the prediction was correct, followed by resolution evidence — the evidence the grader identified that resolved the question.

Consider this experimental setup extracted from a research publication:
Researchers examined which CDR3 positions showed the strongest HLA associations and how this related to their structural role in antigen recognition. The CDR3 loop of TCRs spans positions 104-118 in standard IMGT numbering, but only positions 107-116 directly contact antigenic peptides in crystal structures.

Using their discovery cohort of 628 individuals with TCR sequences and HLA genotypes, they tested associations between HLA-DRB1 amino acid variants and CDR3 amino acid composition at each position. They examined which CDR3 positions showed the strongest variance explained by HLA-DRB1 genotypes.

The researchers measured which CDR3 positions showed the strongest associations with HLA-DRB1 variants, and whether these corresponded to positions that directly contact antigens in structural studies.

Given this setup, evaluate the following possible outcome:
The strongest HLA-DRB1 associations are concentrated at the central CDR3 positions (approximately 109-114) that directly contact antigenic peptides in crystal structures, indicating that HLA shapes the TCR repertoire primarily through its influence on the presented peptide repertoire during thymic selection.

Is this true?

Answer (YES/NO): YES